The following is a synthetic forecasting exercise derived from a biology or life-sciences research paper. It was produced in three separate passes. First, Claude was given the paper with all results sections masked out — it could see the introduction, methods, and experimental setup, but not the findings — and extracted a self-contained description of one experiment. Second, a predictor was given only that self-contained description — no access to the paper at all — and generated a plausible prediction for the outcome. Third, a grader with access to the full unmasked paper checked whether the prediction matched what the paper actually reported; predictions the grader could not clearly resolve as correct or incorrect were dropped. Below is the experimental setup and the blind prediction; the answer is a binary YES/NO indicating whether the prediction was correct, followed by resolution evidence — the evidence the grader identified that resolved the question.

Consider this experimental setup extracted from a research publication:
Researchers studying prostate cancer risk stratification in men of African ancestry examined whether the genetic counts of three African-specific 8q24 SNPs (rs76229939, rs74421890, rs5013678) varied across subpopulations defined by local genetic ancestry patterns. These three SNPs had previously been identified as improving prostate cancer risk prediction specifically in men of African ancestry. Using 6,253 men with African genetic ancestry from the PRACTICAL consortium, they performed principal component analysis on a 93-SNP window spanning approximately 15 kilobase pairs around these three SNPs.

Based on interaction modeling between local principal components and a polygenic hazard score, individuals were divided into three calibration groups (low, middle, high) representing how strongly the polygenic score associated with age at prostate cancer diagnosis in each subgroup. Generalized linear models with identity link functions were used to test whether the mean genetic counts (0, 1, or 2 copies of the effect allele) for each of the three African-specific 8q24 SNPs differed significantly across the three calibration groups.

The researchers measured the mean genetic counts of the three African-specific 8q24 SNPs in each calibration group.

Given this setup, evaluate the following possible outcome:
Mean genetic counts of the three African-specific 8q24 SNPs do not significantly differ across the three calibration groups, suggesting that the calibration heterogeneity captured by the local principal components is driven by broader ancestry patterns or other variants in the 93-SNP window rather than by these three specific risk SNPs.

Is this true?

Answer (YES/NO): NO